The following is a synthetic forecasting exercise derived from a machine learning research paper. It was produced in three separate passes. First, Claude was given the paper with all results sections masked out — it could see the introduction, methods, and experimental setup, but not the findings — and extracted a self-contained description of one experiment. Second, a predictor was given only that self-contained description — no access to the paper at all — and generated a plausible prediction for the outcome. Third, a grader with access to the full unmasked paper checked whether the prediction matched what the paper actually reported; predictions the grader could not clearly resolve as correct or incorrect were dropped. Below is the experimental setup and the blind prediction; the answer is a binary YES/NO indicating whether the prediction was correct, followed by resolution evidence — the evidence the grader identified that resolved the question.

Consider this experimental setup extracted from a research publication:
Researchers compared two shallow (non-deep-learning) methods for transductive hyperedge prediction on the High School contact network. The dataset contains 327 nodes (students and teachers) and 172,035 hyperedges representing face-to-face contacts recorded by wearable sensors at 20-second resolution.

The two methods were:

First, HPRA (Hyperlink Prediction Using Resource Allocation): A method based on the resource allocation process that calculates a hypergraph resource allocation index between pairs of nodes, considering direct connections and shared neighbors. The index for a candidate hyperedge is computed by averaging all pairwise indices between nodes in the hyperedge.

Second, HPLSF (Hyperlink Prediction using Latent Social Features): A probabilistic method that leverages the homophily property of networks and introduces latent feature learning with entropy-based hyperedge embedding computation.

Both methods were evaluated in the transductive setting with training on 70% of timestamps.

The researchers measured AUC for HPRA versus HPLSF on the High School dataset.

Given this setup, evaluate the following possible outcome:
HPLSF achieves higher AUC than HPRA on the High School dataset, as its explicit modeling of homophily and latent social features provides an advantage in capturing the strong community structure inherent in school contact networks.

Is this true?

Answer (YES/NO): NO